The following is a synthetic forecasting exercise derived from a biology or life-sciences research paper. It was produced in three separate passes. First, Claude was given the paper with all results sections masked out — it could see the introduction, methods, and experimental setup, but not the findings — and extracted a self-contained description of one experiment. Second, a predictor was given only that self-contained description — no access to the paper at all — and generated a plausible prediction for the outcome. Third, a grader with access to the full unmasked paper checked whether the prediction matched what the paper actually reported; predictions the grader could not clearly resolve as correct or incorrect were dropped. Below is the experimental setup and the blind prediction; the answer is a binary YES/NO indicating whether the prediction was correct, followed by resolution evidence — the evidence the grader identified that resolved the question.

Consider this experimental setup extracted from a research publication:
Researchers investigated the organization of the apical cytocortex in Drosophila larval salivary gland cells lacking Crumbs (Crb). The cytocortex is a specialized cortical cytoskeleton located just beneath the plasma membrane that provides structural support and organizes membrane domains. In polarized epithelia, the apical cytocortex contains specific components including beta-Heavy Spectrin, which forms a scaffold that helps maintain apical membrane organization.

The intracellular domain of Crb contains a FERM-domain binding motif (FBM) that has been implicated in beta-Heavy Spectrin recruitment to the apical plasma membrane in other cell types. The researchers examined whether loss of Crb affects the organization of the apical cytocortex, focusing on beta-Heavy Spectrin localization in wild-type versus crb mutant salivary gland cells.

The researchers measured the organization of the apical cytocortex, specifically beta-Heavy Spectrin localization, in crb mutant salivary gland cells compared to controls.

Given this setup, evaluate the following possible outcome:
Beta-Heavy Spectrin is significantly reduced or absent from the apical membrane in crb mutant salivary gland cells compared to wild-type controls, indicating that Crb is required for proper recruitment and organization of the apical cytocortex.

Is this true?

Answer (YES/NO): YES